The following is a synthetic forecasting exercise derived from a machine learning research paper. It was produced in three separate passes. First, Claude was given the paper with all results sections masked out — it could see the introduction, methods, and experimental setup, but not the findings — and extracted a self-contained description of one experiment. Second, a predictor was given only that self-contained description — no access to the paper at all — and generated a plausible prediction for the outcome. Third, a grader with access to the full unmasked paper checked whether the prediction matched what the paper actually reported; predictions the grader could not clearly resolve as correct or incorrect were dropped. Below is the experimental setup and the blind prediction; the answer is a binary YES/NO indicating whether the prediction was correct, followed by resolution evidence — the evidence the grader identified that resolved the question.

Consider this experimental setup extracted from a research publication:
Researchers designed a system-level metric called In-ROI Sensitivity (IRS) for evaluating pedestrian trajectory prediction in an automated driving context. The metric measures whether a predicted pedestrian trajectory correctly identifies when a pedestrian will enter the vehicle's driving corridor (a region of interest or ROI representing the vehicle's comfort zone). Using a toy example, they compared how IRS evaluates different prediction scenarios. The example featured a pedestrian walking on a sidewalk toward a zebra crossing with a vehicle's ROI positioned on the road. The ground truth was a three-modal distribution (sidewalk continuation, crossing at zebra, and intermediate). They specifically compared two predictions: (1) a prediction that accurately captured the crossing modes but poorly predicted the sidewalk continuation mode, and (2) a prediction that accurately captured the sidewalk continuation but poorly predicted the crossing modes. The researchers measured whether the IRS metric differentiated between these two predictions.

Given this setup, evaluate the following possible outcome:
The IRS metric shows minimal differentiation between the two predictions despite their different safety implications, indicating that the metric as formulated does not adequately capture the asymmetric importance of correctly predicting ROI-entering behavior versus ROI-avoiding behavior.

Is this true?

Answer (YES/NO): NO